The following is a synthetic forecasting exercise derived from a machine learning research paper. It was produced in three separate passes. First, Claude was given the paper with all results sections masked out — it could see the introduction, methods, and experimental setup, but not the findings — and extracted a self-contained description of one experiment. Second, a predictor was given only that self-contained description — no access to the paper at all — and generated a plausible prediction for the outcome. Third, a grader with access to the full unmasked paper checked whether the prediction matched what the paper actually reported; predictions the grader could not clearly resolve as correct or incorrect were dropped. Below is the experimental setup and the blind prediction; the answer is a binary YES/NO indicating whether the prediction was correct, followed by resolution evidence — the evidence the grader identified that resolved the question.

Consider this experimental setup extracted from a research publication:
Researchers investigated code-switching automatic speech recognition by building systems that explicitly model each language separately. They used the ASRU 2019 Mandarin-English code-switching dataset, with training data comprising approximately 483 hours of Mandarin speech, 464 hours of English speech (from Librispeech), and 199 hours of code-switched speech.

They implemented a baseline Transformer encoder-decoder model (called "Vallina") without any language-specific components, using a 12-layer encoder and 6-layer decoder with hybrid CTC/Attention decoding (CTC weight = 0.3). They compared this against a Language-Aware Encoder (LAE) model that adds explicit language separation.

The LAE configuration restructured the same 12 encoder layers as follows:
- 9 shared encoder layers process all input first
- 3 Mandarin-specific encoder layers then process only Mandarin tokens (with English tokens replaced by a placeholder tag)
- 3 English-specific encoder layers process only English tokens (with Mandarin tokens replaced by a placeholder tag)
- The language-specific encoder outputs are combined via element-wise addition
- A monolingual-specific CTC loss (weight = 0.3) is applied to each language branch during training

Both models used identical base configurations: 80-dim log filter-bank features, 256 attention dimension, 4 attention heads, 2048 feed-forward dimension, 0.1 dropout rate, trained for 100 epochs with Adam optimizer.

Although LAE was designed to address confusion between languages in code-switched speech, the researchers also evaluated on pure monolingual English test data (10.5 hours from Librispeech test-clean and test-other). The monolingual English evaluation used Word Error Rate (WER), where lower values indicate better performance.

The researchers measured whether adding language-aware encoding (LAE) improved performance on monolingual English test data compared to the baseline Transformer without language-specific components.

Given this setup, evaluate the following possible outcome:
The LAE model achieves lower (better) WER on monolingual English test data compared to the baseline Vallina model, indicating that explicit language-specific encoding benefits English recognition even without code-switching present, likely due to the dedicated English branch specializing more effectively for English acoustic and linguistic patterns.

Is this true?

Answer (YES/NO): YES